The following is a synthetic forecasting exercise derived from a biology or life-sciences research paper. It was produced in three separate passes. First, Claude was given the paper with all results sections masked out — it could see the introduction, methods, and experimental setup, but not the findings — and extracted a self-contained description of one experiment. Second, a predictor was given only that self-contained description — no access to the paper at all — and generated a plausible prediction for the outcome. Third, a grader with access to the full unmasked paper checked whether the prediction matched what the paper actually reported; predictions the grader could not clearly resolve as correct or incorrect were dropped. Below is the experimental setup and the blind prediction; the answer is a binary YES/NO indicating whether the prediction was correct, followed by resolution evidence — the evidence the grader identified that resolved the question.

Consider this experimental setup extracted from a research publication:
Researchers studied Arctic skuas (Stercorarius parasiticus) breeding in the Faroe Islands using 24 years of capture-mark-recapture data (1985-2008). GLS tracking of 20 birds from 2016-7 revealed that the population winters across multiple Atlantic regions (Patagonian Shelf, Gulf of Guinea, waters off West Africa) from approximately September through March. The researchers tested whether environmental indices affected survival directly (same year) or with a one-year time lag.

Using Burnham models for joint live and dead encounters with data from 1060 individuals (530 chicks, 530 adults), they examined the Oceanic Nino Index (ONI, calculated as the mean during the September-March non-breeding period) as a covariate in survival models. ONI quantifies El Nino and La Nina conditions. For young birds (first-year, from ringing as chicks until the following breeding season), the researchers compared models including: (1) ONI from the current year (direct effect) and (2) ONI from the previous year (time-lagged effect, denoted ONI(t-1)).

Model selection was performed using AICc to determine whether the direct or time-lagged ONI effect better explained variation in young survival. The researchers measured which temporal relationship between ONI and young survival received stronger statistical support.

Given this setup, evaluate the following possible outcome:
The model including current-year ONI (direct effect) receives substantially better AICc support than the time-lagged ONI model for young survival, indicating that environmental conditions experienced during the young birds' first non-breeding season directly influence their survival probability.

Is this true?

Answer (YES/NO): NO